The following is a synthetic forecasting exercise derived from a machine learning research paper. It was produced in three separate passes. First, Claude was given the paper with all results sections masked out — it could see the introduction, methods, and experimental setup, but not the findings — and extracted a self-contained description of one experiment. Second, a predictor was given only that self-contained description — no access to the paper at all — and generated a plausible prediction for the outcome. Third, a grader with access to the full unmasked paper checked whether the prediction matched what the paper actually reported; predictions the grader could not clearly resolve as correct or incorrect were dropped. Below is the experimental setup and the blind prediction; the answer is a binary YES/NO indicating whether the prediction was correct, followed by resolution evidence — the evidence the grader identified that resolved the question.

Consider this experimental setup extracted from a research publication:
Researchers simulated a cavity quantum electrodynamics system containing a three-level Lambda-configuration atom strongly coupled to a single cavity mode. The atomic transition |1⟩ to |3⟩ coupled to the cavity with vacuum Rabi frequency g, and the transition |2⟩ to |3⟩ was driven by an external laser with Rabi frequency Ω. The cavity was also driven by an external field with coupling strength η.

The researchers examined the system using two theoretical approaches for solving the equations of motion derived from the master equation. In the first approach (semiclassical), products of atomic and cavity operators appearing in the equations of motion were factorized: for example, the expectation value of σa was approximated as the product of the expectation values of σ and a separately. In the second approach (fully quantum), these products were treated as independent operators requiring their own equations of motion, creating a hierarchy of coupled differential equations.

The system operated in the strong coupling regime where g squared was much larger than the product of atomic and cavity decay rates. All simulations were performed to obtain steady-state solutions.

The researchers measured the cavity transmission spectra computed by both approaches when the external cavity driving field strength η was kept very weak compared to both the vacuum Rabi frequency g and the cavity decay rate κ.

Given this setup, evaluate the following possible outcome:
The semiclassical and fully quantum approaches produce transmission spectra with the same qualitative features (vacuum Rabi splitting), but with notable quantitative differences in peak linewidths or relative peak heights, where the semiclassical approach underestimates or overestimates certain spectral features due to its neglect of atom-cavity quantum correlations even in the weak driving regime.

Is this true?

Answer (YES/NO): NO